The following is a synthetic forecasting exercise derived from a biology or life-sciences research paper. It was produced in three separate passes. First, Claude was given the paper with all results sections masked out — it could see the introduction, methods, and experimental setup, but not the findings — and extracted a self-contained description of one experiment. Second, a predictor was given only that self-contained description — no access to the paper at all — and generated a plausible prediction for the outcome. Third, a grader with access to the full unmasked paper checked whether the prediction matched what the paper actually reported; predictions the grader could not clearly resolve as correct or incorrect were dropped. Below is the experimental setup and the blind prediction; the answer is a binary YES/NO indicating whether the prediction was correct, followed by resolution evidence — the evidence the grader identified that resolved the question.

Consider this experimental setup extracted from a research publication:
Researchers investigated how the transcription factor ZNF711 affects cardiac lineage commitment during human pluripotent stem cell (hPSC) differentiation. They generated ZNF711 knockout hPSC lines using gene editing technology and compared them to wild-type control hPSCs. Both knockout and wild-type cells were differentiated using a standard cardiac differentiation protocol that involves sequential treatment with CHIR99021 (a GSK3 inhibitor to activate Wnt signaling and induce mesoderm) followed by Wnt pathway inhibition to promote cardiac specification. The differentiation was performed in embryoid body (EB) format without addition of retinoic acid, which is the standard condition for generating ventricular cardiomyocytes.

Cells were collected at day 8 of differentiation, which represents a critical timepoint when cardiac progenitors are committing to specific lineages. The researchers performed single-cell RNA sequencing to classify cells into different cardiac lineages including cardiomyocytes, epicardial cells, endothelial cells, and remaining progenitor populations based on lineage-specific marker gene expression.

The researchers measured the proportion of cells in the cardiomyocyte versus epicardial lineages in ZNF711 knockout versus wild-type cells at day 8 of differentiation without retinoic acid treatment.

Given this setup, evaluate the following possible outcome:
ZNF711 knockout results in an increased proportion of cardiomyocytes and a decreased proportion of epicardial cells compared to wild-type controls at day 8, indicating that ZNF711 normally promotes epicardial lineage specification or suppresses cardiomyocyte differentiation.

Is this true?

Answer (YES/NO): NO